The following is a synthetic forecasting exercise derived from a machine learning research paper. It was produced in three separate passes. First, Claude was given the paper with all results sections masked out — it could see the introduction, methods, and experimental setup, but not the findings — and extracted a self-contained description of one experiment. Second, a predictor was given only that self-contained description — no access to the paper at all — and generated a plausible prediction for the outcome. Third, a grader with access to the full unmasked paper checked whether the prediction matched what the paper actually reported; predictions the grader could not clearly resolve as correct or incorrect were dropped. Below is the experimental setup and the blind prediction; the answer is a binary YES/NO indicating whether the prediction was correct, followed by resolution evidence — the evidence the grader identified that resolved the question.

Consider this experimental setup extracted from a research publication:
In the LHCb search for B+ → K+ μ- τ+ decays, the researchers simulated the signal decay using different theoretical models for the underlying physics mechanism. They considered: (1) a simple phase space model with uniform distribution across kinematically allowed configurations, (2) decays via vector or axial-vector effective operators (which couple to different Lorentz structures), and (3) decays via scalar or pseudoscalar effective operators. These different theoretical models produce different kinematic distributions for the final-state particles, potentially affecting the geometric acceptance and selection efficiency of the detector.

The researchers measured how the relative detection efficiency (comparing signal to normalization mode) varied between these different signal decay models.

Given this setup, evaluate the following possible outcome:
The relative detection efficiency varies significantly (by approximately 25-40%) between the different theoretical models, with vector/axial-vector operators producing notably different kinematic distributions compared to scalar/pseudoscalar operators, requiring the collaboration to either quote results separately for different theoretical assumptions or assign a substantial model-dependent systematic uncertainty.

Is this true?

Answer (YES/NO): NO